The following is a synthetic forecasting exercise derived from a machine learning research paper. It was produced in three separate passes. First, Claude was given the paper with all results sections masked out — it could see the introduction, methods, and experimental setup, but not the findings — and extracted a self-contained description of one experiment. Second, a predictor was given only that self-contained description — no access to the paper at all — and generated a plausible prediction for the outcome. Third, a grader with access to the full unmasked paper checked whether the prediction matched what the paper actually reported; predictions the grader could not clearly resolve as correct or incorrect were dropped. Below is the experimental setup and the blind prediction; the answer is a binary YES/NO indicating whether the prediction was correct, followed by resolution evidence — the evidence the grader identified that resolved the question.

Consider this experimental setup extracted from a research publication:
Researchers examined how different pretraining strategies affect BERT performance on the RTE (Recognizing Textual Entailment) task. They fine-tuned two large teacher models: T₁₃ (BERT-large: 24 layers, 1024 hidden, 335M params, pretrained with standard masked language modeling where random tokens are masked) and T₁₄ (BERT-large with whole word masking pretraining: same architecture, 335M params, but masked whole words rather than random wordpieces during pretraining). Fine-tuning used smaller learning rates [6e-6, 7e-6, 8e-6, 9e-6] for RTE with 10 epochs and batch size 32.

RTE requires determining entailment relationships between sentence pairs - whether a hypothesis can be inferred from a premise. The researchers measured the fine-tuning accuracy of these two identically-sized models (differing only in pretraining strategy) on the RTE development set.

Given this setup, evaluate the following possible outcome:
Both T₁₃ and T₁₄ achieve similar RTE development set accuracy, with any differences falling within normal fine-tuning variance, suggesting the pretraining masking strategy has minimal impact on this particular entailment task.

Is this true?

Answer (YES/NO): NO